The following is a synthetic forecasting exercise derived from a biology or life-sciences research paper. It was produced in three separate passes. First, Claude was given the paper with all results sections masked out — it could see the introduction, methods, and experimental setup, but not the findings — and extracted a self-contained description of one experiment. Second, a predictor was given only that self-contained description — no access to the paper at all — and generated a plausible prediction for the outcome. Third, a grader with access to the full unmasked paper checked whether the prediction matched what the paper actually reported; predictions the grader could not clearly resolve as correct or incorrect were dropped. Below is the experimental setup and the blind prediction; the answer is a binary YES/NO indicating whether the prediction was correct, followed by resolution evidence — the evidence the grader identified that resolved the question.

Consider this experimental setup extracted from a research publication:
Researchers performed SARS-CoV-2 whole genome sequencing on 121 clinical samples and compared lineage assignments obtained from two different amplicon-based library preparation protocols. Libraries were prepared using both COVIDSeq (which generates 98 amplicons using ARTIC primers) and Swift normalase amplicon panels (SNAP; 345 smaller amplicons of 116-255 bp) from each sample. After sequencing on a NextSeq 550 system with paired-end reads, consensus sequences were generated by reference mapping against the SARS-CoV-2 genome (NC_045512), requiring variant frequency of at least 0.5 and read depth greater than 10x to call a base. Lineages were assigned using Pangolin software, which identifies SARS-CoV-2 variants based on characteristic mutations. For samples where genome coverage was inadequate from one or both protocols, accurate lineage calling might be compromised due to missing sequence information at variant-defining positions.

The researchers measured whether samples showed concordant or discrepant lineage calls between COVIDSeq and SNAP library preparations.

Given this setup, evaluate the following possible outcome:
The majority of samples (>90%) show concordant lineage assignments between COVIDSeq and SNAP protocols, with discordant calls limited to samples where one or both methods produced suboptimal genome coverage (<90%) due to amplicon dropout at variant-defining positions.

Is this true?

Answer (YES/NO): NO